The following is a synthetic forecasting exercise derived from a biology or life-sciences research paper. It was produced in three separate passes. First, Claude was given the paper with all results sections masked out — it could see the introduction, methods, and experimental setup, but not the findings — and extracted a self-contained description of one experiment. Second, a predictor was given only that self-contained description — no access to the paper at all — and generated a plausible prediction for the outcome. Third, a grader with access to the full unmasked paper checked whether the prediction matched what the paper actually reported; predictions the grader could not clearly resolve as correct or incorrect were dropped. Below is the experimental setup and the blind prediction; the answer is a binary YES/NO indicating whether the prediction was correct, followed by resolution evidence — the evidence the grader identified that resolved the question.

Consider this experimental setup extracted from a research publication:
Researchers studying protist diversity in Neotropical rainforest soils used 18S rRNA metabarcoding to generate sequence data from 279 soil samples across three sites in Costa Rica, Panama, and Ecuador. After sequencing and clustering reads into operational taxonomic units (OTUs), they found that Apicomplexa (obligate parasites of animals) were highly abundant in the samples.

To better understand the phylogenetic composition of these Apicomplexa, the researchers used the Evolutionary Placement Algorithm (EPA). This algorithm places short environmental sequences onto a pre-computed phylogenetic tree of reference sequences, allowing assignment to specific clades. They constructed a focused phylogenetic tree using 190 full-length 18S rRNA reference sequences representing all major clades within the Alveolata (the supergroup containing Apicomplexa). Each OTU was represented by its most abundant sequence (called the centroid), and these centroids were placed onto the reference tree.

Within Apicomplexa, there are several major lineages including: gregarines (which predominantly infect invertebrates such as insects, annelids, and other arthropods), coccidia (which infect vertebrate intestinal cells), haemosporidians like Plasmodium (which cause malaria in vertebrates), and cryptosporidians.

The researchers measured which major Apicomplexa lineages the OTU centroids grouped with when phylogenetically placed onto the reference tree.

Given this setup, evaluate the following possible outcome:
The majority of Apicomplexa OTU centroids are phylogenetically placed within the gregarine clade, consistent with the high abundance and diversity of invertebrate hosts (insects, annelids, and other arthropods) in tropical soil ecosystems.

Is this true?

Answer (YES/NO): YES